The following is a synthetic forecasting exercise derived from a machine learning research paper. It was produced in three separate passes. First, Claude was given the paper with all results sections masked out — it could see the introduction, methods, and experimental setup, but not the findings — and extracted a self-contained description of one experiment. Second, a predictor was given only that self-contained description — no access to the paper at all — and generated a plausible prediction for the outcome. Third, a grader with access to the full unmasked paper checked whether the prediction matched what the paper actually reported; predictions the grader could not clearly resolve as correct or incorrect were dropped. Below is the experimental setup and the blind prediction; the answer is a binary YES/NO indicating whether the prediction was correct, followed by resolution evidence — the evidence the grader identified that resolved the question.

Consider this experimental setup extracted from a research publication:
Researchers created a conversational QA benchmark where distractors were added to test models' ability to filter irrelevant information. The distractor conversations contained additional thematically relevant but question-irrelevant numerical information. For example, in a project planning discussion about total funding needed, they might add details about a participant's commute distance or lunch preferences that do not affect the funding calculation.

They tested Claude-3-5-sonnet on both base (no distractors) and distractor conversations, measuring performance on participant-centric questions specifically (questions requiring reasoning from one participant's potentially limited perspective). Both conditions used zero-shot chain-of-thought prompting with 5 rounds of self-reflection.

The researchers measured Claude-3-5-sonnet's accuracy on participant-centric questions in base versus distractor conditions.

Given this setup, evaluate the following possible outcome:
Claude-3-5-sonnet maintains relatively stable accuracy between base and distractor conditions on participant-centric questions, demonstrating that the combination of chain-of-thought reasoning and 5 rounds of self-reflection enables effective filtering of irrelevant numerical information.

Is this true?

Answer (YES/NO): NO